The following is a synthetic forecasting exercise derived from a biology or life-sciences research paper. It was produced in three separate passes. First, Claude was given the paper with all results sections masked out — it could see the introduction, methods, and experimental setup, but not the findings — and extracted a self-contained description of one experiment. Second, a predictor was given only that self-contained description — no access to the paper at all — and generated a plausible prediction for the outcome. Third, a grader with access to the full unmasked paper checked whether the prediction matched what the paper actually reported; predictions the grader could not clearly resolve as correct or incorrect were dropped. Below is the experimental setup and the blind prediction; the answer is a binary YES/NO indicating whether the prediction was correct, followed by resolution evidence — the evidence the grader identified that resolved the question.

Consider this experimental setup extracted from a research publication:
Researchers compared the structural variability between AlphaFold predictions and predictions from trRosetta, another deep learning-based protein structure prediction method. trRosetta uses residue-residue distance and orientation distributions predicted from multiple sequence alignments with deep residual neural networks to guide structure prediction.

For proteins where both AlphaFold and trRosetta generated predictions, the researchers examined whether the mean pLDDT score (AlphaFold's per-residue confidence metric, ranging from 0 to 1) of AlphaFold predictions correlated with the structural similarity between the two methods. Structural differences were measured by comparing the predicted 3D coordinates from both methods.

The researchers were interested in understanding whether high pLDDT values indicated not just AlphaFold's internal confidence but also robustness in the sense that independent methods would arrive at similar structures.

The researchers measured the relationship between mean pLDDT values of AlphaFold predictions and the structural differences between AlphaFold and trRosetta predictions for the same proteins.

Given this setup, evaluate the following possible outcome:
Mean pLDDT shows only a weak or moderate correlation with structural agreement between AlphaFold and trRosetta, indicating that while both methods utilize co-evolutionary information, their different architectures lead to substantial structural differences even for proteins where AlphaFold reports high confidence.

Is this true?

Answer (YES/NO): NO